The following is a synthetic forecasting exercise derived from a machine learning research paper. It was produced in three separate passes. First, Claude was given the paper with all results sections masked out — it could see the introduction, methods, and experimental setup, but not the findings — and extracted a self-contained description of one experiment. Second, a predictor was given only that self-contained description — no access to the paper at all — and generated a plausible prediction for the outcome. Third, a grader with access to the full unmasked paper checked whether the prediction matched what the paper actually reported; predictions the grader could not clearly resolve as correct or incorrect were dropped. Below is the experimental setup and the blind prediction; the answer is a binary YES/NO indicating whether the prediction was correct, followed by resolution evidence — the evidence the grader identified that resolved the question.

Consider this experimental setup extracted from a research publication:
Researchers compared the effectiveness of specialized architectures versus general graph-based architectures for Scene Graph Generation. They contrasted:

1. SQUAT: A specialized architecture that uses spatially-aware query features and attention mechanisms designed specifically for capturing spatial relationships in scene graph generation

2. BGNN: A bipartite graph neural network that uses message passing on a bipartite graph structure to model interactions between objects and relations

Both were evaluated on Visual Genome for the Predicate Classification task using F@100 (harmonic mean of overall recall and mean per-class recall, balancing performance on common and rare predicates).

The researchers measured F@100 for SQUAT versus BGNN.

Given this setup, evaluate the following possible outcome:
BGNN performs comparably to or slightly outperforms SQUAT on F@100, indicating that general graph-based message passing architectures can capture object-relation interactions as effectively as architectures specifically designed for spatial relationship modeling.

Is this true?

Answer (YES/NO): YES